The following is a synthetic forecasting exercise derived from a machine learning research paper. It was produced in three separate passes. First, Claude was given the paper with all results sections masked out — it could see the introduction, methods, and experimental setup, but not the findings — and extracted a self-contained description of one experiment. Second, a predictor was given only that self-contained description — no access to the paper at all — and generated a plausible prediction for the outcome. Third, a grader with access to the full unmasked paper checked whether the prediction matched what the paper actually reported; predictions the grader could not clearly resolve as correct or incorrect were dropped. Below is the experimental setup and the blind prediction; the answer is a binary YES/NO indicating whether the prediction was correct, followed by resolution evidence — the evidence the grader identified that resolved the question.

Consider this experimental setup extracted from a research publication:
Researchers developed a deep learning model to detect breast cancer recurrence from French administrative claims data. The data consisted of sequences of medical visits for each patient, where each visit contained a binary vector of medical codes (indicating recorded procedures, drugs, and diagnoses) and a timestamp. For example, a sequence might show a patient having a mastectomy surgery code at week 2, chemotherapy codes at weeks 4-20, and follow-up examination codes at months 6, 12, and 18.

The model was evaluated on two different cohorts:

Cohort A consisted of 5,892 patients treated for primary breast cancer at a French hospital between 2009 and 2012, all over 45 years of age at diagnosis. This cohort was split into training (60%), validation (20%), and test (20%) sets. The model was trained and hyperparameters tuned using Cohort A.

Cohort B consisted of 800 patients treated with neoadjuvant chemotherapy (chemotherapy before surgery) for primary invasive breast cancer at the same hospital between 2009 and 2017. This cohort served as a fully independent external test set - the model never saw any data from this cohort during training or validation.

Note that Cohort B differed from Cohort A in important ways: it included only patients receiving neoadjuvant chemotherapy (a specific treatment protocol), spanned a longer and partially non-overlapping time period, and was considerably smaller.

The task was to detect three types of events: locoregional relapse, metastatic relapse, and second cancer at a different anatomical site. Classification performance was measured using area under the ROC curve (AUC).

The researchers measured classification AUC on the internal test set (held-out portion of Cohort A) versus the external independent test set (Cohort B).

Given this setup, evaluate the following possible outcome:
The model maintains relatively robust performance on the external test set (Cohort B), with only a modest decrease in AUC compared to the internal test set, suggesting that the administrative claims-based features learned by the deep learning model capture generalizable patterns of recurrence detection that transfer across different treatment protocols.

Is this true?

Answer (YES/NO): NO